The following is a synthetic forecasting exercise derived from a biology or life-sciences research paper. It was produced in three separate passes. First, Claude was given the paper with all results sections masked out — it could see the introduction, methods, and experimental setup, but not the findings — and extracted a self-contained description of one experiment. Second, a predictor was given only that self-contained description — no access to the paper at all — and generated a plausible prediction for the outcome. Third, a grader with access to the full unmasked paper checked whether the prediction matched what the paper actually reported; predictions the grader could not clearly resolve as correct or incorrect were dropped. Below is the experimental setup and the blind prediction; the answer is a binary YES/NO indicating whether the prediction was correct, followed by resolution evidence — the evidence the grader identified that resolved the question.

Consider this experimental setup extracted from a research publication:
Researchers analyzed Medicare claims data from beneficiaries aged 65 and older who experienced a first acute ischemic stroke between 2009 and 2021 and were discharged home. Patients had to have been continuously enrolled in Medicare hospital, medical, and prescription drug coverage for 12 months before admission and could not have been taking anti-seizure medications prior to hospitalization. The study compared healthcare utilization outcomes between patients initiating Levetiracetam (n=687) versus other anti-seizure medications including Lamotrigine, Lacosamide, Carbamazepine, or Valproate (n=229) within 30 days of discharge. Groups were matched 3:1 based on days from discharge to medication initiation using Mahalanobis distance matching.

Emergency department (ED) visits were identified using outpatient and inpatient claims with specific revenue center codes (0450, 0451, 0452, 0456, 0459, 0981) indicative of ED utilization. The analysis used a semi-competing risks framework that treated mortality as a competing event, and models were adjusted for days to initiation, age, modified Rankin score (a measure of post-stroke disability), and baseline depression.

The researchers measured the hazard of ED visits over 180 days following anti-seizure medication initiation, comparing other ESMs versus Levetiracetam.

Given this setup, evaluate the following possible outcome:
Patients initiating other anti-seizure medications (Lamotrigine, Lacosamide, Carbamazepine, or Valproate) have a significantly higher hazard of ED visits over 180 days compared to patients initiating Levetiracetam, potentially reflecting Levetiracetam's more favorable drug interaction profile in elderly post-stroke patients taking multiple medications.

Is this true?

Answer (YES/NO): NO